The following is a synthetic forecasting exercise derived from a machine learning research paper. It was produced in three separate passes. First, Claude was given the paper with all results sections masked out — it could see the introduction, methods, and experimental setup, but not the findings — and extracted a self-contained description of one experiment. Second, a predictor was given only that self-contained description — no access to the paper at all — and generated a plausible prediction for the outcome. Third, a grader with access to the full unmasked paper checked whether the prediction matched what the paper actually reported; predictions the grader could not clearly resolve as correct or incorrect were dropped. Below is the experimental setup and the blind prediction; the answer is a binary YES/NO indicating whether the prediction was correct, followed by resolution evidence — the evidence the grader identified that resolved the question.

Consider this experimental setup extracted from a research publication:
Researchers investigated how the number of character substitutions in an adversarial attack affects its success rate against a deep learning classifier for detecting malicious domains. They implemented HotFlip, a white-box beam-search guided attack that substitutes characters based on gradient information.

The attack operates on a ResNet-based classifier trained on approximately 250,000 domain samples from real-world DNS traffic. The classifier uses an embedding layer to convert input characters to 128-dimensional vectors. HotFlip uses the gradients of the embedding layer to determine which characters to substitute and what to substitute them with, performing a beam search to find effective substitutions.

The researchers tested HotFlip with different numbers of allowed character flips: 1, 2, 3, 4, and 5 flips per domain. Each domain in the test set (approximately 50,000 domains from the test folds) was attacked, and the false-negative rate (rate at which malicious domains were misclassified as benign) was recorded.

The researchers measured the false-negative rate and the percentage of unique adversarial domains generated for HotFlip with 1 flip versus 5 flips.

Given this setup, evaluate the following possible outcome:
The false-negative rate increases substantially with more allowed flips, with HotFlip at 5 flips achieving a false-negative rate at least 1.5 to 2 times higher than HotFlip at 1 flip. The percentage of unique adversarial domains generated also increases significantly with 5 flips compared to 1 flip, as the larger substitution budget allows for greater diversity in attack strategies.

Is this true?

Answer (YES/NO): NO